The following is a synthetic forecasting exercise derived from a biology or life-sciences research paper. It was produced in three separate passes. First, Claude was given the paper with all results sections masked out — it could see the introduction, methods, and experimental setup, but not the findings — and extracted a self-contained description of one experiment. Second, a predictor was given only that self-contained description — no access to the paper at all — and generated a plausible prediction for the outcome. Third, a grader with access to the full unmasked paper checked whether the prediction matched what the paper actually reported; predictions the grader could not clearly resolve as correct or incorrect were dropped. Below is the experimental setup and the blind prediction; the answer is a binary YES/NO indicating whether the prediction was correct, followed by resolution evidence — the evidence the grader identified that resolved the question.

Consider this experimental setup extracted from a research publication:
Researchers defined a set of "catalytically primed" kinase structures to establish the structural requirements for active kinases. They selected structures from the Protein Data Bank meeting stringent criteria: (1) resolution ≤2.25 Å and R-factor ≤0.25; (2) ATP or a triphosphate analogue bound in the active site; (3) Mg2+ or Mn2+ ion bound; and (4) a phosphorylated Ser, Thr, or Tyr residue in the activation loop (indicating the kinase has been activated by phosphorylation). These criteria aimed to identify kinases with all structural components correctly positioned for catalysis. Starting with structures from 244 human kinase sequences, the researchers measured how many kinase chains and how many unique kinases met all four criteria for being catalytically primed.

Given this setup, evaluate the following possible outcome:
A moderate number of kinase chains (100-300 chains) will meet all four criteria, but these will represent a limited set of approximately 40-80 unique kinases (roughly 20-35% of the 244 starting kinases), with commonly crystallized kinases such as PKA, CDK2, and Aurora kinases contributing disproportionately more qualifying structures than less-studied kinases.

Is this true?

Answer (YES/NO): NO